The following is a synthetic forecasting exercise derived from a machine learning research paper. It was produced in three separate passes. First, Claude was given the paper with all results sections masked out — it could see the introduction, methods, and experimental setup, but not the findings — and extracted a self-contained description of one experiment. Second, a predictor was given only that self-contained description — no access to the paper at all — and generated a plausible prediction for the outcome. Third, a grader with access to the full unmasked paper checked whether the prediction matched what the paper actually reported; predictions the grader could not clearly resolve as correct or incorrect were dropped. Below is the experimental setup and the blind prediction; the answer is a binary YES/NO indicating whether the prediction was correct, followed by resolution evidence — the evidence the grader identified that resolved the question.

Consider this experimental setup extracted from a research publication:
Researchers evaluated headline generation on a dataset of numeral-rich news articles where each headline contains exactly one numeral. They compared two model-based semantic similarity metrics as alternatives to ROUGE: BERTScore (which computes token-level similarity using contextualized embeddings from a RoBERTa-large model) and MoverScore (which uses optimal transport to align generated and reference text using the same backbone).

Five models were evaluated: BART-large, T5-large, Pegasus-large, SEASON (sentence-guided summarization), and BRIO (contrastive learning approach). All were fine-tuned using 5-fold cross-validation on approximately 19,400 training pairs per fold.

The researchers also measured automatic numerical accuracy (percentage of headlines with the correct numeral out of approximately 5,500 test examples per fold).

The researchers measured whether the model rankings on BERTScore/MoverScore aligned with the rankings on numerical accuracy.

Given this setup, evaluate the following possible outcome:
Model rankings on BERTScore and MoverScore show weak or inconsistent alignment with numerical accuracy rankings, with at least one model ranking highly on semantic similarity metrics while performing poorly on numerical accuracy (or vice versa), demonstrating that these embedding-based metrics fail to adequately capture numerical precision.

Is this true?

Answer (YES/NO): YES